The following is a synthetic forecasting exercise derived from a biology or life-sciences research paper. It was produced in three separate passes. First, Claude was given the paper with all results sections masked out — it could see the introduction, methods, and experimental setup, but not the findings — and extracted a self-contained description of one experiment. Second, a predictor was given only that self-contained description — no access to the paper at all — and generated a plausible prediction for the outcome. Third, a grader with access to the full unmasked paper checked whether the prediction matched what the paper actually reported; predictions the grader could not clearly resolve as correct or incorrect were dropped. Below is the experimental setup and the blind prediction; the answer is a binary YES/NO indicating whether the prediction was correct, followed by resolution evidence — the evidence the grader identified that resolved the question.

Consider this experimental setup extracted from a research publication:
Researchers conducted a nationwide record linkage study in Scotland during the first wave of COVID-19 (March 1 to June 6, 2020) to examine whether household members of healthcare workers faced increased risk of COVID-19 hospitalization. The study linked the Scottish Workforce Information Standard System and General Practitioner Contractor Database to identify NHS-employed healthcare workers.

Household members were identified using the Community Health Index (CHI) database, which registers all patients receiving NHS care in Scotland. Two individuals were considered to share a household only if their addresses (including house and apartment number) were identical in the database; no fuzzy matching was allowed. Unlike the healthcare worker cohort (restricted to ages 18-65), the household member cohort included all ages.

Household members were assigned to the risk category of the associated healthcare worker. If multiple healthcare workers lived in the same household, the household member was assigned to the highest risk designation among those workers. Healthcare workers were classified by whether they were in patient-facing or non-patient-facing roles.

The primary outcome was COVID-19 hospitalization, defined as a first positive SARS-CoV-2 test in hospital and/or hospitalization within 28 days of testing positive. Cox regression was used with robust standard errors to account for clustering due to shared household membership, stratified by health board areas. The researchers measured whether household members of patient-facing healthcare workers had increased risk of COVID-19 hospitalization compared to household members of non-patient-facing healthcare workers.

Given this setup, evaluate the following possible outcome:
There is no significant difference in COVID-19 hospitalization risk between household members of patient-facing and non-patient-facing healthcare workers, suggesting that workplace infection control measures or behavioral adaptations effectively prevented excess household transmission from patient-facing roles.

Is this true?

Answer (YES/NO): NO